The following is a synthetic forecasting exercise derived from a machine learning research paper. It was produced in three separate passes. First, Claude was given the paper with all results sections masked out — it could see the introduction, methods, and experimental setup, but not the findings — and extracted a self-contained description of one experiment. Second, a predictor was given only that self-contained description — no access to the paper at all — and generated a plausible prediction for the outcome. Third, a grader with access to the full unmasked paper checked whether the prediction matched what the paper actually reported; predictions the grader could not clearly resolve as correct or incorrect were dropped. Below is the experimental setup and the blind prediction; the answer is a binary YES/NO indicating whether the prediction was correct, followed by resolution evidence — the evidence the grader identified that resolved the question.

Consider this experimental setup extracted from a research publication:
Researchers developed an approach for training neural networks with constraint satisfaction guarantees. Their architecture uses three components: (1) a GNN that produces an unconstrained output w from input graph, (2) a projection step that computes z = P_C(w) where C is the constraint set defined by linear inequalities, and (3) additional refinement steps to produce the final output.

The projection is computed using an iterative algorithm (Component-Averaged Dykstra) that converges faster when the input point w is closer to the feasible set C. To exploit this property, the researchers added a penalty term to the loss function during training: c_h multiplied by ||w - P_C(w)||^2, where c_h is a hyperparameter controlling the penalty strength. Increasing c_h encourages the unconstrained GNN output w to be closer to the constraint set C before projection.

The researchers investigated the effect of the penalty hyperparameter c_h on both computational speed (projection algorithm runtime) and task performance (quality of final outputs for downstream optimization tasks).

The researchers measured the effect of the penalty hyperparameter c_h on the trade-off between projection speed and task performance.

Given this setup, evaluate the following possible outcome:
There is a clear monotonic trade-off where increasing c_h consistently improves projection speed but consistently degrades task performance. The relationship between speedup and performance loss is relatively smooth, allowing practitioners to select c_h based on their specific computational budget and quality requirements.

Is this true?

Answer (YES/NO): NO